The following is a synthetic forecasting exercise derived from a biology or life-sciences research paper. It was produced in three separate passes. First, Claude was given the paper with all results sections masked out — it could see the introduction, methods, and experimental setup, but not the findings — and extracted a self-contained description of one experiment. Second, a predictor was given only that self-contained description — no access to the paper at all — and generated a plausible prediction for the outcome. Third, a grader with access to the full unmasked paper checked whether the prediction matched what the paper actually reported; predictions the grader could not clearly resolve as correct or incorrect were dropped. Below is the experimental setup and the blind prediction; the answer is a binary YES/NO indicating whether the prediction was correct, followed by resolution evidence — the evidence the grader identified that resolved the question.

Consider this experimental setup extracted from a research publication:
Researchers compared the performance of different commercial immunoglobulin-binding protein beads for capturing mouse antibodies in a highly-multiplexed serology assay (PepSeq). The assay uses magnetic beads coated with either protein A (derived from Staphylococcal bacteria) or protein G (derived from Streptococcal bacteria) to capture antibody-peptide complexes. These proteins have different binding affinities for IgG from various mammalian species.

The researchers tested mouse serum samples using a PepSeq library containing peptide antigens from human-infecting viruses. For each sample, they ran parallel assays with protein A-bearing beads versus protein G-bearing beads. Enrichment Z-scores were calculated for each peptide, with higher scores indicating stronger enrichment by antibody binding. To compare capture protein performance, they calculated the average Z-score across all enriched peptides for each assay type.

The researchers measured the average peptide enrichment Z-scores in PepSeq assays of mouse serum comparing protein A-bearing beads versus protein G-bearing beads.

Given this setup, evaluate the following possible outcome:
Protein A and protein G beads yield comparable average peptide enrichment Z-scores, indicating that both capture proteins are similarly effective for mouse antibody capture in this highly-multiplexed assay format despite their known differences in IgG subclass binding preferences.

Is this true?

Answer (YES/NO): NO